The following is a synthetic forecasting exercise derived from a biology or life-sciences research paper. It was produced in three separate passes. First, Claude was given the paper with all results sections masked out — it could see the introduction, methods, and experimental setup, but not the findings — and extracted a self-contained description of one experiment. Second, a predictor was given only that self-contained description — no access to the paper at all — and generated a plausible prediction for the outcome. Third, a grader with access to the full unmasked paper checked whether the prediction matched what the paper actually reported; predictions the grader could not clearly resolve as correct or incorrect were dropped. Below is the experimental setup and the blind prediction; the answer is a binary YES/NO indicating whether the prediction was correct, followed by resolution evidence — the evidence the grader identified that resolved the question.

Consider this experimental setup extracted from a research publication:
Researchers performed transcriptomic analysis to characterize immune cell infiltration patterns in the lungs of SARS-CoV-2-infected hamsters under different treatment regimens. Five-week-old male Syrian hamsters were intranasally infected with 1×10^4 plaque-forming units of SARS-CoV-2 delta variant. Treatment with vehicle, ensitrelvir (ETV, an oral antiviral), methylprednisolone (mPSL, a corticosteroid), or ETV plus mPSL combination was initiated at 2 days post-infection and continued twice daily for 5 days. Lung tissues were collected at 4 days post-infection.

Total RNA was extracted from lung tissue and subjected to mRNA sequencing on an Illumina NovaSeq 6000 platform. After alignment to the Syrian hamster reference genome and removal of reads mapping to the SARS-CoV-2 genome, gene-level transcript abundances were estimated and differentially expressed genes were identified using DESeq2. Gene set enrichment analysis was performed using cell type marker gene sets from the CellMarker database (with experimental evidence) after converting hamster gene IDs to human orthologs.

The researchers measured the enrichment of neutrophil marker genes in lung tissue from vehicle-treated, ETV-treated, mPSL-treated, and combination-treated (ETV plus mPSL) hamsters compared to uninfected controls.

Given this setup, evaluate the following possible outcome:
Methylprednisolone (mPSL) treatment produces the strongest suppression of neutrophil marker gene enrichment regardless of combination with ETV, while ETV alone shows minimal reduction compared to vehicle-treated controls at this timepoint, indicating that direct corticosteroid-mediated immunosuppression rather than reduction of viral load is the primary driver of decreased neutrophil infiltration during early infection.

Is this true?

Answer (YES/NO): NO